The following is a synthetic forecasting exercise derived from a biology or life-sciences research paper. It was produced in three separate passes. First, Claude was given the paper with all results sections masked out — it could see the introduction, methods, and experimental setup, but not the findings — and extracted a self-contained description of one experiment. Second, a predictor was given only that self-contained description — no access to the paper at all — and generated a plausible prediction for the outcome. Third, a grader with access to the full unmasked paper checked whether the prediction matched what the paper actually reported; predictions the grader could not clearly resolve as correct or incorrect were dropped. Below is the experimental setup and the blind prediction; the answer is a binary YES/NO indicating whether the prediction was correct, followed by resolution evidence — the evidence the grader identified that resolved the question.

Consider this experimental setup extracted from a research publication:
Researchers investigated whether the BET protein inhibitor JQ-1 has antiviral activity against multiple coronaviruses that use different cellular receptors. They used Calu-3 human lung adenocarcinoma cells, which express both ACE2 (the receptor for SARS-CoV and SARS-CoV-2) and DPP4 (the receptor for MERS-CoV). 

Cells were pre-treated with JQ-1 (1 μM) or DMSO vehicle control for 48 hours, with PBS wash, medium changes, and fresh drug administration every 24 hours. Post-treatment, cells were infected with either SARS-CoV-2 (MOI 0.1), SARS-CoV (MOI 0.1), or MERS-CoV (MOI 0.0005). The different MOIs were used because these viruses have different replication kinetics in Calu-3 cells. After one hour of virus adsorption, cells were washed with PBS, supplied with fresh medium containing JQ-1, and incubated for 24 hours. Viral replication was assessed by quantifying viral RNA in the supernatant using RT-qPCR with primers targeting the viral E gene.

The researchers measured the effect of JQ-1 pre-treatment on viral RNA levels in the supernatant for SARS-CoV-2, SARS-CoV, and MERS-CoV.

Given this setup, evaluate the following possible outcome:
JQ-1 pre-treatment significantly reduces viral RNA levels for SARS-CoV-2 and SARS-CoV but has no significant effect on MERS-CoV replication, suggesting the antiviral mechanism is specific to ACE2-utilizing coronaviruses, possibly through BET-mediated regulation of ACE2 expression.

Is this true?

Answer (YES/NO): YES